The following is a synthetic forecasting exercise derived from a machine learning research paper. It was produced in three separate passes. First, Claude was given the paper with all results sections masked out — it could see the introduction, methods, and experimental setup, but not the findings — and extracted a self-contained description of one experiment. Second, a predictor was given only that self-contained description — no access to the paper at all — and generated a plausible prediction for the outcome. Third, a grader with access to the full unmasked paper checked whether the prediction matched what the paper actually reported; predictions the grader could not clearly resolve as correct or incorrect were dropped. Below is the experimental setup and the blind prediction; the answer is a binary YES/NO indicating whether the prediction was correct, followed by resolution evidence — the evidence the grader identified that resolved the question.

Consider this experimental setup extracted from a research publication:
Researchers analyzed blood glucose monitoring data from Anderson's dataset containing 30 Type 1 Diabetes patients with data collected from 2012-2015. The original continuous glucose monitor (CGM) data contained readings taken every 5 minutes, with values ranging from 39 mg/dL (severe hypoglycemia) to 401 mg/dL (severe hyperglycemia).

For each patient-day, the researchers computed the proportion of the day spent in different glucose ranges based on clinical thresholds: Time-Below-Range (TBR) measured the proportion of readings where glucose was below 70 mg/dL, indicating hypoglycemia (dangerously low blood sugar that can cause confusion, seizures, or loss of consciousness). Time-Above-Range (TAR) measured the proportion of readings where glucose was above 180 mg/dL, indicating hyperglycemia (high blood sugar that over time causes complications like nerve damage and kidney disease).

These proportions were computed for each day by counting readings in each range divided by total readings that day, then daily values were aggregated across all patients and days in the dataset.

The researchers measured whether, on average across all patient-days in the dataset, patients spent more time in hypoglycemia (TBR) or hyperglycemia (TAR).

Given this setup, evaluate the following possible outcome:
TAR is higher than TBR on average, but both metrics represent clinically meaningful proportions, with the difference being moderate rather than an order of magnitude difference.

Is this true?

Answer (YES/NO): NO